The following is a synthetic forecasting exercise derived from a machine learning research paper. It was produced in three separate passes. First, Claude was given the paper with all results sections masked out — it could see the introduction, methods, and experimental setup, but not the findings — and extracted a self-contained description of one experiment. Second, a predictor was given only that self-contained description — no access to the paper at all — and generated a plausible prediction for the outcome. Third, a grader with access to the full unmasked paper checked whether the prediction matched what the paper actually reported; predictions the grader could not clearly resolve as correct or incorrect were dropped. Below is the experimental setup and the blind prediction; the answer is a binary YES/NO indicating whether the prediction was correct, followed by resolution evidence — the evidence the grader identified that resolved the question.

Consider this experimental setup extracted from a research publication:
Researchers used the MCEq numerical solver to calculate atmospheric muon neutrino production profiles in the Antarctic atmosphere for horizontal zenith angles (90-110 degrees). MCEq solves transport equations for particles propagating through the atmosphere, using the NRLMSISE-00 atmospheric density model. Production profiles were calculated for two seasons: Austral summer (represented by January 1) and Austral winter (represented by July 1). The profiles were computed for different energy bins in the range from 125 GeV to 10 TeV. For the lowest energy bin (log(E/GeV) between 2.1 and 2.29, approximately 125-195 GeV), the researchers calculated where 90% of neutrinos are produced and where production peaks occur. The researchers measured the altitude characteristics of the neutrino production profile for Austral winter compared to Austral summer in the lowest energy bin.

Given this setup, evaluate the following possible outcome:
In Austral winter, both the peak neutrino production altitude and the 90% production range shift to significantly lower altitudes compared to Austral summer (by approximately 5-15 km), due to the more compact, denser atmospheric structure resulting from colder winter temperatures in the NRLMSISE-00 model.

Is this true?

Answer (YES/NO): NO